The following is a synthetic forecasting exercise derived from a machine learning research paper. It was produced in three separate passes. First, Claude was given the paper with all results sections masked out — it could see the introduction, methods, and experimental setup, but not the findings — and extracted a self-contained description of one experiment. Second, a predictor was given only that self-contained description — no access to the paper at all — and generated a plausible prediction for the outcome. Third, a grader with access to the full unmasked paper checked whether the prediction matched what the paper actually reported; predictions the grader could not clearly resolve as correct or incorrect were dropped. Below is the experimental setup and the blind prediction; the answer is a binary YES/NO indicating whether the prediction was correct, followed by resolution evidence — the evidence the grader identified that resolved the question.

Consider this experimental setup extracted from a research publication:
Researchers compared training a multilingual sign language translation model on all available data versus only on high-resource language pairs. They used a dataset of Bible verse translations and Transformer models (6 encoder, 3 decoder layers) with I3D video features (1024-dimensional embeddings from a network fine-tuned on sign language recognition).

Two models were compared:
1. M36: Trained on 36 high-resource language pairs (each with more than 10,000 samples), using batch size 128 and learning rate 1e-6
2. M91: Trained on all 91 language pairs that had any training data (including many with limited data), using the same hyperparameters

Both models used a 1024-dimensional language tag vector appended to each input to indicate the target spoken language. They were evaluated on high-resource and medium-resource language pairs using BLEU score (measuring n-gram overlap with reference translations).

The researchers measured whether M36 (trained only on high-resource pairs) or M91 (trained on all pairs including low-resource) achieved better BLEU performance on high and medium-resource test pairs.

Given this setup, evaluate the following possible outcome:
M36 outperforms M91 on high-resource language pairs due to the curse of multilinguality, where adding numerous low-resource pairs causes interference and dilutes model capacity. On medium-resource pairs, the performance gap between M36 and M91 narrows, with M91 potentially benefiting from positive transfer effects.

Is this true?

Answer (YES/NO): NO